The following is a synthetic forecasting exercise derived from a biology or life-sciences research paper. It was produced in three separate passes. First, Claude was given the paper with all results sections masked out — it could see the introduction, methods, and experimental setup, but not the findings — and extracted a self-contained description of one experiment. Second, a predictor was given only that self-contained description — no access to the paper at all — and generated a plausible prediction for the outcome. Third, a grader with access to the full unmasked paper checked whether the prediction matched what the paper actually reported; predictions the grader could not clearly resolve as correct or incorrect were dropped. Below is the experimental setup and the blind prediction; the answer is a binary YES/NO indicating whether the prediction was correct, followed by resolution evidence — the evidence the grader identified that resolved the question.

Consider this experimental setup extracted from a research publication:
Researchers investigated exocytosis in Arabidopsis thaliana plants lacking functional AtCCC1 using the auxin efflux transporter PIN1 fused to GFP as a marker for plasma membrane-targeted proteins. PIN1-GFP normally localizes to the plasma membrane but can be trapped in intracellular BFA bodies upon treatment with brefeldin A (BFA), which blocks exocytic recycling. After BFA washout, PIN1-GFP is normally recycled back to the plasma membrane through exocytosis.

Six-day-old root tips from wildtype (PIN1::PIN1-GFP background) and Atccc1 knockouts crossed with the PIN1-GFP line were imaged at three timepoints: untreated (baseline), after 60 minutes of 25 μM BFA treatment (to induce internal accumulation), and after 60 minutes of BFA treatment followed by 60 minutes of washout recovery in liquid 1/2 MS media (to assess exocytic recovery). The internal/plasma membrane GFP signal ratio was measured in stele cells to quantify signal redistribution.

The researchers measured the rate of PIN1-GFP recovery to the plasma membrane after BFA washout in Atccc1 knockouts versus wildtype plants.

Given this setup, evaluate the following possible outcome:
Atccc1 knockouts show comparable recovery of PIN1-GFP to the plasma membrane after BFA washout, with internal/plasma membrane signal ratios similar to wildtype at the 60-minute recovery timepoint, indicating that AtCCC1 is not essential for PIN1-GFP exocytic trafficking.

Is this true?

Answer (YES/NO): NO